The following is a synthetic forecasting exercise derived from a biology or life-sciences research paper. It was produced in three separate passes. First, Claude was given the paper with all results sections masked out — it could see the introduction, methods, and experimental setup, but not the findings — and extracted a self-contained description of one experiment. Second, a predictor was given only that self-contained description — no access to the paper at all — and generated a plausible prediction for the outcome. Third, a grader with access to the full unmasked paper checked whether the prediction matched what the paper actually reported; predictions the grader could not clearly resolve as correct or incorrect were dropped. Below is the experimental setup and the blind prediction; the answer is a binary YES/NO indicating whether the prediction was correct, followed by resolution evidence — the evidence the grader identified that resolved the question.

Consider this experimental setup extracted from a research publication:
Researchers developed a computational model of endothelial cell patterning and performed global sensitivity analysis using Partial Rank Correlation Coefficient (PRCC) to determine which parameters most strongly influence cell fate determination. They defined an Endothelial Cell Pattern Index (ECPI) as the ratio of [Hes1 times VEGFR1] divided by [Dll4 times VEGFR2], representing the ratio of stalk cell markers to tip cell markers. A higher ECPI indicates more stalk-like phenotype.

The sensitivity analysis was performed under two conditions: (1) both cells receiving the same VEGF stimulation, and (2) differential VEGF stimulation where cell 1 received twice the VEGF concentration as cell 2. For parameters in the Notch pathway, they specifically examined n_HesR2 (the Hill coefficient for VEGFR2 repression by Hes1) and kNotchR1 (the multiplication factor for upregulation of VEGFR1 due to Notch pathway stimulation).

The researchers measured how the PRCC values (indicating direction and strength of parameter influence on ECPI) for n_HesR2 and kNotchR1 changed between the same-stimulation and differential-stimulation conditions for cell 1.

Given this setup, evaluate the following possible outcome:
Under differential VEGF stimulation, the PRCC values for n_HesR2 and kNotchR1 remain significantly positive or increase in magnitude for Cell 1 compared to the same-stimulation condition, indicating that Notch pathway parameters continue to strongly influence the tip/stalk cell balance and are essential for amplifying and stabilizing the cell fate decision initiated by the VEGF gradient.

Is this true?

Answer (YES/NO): NO